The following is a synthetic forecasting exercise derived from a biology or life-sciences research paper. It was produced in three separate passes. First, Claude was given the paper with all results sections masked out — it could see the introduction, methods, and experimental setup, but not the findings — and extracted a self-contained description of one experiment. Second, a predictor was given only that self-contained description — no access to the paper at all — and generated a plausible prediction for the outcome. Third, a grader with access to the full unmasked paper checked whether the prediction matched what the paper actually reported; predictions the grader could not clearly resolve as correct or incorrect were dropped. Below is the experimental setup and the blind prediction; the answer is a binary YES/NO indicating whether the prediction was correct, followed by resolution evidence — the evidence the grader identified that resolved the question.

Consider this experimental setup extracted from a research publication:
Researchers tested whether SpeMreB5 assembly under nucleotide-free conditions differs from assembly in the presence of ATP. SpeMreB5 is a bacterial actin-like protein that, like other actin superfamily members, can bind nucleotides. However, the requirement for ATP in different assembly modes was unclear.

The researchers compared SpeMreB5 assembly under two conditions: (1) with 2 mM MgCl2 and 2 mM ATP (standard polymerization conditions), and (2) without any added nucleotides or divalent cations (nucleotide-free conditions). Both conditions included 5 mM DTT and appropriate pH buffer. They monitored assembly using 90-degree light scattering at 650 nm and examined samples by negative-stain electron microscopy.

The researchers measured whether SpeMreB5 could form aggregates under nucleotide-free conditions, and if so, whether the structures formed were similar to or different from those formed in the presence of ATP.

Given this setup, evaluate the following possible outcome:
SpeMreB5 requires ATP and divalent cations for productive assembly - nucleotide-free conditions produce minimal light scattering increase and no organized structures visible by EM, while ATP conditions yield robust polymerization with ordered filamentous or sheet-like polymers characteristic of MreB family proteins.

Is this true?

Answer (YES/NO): NO